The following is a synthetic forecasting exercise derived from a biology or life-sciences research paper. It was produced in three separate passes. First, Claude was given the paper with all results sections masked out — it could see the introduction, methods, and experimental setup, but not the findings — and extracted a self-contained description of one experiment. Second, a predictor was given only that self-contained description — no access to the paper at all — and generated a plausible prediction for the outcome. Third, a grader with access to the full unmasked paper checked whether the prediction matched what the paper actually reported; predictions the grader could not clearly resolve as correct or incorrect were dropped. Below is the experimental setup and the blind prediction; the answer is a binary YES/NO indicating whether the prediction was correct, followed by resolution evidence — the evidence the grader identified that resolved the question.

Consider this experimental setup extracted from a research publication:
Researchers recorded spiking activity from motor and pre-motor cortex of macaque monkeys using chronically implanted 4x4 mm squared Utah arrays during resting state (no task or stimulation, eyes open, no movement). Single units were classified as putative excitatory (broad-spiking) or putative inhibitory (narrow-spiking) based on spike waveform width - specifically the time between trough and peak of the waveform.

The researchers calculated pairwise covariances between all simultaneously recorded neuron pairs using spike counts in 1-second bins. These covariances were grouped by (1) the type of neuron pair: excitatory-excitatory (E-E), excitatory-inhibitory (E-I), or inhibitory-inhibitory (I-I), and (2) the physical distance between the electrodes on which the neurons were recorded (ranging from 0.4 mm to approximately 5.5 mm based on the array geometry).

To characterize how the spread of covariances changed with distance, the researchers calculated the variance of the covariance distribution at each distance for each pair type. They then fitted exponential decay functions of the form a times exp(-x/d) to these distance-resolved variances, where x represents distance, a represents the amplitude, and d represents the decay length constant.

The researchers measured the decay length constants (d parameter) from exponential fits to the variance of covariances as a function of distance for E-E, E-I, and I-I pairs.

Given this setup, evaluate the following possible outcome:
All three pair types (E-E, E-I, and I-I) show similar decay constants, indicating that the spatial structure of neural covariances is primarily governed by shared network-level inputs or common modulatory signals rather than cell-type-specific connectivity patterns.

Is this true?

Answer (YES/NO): NO